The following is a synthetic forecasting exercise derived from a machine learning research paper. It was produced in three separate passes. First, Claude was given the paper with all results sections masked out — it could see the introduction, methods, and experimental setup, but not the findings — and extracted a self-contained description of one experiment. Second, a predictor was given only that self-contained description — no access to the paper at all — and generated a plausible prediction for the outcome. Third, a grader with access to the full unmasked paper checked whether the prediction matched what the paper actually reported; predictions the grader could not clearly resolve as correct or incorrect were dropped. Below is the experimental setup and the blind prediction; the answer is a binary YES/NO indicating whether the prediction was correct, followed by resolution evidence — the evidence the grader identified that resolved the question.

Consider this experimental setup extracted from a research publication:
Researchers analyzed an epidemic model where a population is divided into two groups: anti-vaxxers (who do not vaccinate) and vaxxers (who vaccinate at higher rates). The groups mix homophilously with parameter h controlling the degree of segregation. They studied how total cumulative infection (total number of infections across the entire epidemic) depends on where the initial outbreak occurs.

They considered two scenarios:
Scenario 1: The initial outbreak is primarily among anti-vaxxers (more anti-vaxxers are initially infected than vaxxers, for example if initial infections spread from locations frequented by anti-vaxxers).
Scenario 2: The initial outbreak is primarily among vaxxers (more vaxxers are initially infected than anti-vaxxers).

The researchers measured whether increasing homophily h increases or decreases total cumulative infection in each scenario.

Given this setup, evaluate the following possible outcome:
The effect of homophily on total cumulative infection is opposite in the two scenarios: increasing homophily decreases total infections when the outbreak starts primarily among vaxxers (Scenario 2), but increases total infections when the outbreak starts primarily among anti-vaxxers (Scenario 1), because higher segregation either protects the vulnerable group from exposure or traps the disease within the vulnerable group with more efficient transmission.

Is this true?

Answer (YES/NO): YES